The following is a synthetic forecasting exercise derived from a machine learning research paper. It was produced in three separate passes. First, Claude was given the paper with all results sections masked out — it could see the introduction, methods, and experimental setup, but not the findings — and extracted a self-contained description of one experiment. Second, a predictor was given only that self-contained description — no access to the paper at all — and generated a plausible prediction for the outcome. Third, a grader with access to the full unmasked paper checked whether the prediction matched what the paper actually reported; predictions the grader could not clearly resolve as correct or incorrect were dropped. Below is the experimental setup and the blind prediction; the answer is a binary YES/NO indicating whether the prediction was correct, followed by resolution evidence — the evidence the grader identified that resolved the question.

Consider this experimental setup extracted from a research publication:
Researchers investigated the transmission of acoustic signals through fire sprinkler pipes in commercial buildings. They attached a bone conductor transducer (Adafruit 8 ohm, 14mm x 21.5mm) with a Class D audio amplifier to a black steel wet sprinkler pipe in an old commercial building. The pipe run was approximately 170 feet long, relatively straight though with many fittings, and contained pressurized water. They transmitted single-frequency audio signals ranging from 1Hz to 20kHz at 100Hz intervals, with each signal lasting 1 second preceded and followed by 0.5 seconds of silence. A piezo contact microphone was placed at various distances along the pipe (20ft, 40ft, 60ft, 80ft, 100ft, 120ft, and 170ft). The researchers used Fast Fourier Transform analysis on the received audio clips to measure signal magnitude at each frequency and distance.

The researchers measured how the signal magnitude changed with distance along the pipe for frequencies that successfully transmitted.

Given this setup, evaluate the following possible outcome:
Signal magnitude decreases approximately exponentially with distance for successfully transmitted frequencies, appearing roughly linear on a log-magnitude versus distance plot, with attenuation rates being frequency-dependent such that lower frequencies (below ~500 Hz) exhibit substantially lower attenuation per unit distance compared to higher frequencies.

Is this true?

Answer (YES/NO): NO